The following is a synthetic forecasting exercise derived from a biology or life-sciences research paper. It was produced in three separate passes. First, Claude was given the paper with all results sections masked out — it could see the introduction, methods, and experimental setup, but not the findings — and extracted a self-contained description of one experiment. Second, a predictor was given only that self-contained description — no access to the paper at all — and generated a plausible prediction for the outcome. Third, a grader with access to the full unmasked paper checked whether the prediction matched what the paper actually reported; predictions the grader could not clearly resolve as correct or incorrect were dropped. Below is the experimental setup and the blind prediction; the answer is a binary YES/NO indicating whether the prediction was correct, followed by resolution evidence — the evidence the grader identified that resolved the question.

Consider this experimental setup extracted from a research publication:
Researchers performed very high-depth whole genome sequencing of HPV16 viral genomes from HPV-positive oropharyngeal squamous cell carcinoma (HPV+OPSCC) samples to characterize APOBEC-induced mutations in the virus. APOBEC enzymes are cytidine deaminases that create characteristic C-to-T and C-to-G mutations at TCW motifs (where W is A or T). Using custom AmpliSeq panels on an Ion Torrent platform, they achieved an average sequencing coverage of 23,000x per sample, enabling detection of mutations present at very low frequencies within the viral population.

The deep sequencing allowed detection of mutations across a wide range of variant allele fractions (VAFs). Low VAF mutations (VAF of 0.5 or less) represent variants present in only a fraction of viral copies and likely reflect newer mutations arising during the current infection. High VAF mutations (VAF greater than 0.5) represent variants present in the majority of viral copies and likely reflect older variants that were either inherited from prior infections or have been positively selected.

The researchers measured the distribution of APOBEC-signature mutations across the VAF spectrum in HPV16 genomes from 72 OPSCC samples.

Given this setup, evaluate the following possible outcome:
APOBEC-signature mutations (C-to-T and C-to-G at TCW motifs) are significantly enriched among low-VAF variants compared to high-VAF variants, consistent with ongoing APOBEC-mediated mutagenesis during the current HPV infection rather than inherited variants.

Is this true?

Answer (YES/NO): YES